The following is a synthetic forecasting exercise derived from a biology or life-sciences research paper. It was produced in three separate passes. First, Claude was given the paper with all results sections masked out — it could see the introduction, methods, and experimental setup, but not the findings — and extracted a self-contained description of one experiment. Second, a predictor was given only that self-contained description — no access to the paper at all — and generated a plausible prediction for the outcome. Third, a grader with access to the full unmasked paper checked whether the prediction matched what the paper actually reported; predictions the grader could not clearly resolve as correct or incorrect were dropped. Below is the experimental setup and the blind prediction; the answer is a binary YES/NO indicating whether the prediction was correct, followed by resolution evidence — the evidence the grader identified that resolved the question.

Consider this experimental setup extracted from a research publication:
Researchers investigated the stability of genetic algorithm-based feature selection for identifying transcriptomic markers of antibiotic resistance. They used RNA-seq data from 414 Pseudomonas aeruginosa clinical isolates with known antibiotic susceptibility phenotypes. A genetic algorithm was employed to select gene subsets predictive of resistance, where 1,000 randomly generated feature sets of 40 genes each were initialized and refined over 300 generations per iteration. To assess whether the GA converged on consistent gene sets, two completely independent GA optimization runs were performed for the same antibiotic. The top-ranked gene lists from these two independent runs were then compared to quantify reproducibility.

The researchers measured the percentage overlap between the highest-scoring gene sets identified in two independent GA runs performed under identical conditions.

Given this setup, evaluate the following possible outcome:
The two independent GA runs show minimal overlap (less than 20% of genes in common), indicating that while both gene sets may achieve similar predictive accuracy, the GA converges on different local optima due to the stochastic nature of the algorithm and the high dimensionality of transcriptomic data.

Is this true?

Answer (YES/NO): NO